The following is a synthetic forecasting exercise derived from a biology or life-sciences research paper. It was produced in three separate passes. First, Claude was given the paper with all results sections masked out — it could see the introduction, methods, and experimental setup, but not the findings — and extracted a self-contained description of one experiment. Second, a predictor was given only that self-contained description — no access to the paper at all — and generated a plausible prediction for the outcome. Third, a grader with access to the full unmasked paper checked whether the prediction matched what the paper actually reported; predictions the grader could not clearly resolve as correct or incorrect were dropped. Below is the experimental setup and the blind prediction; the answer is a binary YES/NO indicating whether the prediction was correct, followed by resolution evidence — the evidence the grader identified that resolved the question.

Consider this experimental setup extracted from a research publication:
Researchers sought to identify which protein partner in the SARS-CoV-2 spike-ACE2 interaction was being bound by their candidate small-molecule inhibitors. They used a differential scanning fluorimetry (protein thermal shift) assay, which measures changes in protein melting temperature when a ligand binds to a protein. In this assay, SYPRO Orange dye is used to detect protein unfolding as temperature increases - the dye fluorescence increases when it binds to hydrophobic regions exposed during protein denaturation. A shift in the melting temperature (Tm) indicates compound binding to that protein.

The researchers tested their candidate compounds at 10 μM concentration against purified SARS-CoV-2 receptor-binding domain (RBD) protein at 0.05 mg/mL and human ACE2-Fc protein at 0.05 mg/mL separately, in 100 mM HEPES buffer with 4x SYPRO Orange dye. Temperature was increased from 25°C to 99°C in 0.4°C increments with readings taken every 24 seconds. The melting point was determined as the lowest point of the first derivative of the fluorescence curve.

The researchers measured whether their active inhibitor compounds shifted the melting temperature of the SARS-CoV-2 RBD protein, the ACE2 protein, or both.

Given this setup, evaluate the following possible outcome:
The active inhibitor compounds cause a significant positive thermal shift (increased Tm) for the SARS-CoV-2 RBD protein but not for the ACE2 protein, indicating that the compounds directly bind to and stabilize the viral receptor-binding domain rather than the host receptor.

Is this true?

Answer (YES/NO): NO